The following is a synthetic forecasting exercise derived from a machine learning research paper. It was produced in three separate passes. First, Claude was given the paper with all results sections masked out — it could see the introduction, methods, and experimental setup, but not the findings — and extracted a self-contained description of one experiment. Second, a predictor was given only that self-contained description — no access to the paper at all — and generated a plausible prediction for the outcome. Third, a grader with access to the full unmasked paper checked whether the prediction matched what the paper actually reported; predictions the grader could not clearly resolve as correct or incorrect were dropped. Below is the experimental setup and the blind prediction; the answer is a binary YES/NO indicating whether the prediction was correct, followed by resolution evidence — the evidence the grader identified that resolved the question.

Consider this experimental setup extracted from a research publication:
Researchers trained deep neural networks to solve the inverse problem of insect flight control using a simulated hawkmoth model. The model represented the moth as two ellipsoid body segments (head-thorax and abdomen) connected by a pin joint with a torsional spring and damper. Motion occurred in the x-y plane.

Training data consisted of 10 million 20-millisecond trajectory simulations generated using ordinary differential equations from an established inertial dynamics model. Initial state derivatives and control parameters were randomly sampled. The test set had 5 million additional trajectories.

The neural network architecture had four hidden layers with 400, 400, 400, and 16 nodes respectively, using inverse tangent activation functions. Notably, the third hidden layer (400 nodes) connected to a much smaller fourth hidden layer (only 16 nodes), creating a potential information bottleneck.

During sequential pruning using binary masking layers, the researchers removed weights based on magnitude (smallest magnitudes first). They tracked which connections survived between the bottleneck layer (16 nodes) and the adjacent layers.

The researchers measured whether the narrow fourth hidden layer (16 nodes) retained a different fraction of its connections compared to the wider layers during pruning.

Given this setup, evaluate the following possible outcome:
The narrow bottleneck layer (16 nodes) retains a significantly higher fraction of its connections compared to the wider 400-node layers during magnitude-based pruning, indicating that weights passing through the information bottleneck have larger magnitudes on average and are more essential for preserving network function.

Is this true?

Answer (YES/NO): NO